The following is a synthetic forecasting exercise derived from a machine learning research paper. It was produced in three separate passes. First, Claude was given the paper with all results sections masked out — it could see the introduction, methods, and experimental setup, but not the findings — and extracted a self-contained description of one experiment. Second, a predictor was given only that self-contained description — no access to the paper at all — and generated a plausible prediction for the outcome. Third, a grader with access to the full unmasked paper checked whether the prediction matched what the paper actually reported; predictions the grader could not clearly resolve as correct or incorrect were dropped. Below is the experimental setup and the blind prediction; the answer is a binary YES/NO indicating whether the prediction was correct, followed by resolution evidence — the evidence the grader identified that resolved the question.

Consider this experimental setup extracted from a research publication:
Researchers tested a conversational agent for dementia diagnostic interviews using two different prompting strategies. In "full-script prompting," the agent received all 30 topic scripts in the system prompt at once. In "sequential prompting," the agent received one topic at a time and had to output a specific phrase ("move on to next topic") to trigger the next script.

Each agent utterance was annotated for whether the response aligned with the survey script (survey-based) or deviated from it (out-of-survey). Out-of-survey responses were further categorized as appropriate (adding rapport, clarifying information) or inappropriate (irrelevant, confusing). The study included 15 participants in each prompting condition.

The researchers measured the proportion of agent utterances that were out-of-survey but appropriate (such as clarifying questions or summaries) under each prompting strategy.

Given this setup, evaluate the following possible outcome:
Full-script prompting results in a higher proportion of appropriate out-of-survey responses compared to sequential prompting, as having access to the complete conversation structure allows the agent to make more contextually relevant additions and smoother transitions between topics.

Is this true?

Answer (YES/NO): NO